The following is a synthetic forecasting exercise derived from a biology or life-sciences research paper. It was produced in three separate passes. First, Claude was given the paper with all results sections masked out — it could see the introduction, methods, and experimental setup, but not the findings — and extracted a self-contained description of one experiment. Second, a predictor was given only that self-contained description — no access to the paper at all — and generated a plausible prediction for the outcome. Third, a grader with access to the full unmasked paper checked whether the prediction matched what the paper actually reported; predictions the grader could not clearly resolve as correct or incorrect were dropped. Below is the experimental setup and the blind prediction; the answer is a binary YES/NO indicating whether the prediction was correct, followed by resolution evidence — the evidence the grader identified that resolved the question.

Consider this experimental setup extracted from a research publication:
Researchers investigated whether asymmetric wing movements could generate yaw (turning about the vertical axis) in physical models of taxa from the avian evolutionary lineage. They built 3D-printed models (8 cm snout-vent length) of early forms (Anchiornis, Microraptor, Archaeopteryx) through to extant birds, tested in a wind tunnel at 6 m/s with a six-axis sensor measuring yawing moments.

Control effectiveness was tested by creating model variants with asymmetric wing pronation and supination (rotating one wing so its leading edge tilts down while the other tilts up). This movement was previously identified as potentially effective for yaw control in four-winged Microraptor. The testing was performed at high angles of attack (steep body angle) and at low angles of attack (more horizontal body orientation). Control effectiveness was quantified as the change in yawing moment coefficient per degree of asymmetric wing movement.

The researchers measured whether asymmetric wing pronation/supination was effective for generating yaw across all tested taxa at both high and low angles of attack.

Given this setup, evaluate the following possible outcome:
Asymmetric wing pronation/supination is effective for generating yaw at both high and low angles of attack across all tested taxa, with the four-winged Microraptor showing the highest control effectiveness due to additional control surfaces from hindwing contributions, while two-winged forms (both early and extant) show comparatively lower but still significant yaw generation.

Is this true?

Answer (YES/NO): NO